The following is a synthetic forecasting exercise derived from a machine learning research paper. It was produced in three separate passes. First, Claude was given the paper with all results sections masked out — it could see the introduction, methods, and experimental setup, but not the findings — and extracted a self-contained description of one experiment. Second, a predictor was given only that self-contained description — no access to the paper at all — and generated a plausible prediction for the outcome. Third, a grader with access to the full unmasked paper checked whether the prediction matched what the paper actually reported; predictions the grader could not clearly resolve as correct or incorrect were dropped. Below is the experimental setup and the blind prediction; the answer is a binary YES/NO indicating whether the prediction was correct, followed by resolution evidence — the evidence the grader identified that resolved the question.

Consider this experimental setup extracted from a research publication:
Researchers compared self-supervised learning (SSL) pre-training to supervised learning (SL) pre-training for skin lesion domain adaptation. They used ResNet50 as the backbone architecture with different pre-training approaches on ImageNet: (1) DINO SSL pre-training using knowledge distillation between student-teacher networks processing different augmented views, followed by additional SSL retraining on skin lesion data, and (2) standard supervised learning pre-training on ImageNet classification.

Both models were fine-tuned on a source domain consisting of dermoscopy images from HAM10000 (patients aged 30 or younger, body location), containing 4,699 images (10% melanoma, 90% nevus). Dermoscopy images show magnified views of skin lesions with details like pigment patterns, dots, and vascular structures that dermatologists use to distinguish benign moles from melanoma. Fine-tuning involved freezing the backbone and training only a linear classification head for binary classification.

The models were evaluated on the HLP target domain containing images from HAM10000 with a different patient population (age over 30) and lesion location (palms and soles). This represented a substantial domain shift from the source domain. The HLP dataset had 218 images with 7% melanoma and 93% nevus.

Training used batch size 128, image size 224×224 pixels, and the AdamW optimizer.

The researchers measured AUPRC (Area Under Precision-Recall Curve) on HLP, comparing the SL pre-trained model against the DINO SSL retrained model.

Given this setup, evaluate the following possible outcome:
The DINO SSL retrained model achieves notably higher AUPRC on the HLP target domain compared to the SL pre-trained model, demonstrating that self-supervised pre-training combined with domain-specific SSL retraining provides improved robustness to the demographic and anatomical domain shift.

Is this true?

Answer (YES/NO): NO